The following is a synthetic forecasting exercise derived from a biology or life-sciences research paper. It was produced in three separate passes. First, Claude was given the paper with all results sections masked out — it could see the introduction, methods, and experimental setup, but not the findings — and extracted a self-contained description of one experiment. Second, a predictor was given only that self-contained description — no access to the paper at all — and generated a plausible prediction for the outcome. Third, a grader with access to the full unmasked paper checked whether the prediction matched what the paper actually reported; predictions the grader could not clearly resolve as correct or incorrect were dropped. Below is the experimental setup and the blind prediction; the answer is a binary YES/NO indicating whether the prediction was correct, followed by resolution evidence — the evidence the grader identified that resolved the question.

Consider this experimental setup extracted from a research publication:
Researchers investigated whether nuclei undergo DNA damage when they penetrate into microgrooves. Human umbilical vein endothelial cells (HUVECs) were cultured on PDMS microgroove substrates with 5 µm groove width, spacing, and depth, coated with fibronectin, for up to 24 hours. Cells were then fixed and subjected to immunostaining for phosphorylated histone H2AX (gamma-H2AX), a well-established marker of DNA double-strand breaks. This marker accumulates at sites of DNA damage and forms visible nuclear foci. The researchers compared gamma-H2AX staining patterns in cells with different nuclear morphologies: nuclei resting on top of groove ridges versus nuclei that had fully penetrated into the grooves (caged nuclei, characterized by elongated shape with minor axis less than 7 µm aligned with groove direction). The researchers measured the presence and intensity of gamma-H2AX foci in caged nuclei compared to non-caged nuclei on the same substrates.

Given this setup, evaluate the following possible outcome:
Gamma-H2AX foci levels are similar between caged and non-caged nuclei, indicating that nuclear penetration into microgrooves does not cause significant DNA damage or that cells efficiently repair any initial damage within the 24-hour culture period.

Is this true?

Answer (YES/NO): YES